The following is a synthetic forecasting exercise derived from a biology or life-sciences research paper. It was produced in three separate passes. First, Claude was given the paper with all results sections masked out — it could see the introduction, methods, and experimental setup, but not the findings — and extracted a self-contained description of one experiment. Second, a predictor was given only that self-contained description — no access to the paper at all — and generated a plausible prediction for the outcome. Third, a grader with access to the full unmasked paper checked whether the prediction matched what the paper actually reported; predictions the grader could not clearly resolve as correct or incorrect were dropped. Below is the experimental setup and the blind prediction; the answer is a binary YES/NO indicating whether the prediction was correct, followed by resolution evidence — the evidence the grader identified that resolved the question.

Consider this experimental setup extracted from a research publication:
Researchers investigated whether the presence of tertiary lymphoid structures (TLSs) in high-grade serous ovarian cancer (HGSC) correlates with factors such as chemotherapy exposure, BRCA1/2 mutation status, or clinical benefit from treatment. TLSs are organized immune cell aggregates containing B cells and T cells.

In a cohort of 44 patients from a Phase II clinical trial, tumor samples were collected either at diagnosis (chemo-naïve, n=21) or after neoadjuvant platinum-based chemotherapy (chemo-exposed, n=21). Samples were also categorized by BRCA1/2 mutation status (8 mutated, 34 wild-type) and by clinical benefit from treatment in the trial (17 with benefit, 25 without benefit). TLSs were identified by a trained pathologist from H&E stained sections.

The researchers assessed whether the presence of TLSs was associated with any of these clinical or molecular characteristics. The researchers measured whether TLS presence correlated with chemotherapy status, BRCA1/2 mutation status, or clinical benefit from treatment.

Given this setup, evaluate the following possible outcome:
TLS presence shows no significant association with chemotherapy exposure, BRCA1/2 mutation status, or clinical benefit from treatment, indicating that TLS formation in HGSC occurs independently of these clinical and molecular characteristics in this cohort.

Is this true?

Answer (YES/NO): YES